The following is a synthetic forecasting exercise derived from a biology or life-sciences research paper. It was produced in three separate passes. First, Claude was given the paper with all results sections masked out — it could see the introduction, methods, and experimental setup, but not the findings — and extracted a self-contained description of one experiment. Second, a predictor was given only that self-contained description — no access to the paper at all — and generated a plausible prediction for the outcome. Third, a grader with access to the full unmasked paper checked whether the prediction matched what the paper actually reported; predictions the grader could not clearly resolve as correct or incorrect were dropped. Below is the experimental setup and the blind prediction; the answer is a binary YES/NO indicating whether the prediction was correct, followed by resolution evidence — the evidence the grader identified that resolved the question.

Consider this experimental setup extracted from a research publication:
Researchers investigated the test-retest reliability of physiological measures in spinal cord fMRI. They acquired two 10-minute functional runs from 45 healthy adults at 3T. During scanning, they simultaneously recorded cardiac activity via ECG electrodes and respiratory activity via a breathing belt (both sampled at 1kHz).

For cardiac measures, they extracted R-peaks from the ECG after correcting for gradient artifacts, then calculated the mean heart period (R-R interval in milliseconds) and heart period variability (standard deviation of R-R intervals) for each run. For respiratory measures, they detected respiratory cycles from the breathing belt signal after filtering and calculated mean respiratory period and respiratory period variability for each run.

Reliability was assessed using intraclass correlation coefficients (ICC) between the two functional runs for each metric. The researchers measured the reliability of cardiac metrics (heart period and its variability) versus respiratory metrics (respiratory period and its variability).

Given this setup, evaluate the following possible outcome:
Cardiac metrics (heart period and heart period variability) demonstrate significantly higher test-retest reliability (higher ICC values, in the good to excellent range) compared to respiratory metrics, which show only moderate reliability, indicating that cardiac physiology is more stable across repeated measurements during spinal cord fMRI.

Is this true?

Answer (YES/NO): NO